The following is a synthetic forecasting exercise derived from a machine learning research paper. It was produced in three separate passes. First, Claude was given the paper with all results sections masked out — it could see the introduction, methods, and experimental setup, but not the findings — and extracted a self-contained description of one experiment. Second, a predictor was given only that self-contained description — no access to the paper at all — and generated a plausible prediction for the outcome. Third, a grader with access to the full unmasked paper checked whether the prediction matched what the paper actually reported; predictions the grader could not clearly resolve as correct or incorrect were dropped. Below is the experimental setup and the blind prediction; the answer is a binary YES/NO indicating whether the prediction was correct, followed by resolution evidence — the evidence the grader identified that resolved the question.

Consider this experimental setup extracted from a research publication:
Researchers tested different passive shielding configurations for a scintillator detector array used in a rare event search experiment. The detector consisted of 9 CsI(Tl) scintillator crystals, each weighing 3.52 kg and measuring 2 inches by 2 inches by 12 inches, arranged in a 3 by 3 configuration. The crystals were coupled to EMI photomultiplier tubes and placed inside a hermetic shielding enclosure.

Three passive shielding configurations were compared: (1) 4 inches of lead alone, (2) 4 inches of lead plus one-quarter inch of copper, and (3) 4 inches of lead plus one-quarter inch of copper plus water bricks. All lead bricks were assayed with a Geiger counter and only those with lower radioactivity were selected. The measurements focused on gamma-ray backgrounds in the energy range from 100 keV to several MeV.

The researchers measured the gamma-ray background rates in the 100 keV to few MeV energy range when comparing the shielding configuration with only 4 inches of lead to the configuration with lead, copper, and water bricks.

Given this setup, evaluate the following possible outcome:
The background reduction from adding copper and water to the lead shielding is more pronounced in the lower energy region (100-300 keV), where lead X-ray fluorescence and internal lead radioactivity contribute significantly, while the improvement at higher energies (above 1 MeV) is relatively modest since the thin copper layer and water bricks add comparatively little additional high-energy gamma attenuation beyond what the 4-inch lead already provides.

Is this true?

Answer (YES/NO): NO